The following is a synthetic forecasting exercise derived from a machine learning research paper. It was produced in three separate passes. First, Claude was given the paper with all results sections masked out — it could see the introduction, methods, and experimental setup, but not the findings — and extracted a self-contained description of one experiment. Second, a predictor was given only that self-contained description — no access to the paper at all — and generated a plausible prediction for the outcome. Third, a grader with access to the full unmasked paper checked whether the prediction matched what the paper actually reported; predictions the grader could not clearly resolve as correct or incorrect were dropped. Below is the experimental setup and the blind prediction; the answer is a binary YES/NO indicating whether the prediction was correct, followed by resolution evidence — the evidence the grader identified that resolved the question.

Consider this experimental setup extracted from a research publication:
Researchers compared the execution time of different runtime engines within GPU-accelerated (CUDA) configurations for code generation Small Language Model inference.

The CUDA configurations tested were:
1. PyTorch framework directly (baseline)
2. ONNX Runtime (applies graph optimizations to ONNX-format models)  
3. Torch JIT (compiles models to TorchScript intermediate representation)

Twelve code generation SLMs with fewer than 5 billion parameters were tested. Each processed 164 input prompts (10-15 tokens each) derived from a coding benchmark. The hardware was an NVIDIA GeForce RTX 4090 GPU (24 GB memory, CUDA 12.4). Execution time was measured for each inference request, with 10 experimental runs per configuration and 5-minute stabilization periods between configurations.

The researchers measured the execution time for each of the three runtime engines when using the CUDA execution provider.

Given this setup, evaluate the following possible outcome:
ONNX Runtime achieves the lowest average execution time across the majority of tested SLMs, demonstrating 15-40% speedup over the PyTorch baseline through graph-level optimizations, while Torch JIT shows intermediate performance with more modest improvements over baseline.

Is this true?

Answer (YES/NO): NO